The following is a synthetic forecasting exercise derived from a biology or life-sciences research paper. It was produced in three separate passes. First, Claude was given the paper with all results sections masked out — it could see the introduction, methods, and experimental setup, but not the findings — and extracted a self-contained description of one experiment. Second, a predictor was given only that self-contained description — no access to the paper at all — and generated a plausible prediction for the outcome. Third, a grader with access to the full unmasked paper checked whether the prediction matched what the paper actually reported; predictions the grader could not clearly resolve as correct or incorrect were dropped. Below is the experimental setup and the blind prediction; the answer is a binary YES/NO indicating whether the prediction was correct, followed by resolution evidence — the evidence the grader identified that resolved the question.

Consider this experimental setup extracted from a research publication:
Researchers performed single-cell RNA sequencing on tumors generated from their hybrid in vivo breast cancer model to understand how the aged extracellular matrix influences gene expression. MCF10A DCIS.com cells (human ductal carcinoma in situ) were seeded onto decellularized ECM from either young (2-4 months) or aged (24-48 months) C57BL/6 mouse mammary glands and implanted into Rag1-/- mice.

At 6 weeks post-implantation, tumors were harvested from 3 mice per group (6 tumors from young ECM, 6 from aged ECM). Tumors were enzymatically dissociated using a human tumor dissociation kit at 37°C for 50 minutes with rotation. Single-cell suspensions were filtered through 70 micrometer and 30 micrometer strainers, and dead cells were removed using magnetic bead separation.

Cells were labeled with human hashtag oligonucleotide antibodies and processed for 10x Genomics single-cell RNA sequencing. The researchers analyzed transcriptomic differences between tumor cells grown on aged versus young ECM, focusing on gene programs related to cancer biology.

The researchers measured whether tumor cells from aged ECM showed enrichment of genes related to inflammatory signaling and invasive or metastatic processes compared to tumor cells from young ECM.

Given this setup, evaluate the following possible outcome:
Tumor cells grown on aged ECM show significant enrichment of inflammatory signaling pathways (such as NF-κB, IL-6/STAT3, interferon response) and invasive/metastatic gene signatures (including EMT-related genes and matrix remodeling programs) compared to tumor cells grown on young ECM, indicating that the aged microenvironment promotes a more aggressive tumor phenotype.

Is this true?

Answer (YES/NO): YES